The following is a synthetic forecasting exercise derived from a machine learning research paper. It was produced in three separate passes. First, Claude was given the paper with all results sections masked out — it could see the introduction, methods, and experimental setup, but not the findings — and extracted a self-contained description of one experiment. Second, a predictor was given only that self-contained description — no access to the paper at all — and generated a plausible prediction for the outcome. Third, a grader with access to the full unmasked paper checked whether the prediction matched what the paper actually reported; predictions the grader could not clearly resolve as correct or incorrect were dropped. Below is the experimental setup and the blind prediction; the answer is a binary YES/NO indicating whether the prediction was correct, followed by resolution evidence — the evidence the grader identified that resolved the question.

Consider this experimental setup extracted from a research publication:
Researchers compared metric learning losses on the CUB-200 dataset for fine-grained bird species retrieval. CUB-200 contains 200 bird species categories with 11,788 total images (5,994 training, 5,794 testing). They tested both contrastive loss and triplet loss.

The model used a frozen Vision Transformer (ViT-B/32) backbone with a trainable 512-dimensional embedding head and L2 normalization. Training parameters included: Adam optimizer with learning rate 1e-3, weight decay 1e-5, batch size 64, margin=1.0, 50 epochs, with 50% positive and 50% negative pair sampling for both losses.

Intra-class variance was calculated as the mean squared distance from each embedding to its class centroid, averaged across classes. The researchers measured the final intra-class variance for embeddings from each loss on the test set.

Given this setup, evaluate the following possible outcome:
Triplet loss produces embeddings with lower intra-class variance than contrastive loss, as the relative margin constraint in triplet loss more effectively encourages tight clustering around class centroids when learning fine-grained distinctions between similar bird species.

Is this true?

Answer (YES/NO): NO